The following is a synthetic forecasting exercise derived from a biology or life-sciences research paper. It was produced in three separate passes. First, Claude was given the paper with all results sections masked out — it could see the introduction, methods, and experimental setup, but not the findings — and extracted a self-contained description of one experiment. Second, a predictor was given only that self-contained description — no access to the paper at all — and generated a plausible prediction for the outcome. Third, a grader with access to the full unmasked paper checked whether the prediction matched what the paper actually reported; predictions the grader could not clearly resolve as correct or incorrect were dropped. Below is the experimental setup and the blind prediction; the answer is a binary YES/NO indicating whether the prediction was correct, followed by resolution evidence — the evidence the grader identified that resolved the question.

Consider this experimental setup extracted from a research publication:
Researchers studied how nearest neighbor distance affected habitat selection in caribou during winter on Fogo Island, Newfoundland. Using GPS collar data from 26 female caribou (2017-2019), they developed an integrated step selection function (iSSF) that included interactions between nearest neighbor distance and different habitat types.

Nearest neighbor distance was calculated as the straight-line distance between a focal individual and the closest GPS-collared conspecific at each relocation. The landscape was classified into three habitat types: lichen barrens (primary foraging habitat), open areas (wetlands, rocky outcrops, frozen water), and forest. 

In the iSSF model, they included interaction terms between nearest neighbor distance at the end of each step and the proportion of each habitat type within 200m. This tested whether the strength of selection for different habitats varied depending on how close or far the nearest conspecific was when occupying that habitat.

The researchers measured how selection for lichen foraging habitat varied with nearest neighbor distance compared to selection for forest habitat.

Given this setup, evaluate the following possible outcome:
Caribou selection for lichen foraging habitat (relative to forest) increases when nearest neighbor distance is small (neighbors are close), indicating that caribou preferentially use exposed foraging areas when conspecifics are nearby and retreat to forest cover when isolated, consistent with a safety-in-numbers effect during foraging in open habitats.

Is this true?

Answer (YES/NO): YES